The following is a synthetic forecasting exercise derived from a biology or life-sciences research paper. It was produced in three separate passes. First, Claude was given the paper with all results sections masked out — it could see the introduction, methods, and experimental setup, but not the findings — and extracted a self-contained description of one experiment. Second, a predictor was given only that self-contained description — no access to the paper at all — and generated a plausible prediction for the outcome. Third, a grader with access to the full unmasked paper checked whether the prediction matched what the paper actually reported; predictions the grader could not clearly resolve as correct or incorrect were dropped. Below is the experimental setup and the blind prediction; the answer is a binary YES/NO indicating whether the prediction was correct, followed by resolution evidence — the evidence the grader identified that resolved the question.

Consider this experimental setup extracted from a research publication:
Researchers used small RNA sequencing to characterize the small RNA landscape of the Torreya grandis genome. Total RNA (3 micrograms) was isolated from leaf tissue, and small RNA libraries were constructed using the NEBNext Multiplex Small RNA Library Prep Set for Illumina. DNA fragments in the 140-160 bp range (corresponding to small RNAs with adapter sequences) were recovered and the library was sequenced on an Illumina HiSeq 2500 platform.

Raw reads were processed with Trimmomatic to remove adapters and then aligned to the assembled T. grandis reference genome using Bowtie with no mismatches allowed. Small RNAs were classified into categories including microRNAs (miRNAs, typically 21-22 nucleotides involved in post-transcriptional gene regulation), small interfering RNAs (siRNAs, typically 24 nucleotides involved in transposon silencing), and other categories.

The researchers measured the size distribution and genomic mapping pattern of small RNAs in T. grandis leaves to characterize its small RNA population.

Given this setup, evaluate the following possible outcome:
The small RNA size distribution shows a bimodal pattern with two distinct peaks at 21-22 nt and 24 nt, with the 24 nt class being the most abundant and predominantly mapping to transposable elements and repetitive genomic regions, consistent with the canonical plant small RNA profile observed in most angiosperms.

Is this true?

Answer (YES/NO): NO